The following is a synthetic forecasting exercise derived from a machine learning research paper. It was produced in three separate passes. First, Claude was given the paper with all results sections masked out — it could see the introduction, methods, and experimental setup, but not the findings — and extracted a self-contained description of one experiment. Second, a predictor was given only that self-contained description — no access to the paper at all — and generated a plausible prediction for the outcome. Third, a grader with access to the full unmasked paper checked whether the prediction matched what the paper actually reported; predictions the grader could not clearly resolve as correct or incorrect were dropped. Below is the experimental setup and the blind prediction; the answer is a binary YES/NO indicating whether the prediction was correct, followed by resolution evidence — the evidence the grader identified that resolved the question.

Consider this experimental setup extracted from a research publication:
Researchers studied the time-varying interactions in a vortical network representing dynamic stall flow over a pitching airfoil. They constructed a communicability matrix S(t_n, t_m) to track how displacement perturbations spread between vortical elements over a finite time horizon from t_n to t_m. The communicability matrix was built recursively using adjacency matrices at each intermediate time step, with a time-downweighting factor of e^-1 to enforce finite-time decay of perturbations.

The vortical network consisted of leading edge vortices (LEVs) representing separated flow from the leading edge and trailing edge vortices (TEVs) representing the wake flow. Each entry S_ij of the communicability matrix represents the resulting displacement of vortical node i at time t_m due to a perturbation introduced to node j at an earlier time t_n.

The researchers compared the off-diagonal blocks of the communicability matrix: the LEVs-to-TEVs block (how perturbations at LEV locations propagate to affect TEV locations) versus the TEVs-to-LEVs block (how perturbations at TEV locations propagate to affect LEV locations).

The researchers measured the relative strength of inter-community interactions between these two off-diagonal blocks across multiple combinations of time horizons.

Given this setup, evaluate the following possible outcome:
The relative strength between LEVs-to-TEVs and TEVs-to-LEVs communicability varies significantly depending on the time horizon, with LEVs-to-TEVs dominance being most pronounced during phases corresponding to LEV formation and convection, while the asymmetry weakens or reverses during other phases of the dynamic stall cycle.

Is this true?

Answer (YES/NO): NO